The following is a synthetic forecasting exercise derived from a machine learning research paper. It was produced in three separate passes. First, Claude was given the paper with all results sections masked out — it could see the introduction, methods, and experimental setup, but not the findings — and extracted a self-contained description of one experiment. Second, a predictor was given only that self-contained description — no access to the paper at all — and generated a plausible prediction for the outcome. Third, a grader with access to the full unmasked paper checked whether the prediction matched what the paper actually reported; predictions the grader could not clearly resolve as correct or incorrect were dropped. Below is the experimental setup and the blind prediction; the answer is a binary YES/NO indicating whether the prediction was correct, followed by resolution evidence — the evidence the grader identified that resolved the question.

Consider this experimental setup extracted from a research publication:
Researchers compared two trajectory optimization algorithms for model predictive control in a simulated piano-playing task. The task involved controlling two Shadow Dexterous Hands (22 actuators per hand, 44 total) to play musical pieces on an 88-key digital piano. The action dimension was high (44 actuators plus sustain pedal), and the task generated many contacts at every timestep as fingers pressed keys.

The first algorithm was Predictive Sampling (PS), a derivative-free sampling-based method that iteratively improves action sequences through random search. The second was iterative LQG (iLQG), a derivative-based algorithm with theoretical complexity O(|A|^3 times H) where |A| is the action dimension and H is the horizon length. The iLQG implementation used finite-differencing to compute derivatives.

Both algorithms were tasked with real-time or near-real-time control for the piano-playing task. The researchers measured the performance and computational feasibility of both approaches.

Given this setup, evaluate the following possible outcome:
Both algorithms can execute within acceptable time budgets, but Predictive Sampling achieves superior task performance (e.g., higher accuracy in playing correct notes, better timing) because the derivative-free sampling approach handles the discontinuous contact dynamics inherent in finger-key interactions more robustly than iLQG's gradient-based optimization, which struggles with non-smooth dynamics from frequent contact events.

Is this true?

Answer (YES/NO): NO